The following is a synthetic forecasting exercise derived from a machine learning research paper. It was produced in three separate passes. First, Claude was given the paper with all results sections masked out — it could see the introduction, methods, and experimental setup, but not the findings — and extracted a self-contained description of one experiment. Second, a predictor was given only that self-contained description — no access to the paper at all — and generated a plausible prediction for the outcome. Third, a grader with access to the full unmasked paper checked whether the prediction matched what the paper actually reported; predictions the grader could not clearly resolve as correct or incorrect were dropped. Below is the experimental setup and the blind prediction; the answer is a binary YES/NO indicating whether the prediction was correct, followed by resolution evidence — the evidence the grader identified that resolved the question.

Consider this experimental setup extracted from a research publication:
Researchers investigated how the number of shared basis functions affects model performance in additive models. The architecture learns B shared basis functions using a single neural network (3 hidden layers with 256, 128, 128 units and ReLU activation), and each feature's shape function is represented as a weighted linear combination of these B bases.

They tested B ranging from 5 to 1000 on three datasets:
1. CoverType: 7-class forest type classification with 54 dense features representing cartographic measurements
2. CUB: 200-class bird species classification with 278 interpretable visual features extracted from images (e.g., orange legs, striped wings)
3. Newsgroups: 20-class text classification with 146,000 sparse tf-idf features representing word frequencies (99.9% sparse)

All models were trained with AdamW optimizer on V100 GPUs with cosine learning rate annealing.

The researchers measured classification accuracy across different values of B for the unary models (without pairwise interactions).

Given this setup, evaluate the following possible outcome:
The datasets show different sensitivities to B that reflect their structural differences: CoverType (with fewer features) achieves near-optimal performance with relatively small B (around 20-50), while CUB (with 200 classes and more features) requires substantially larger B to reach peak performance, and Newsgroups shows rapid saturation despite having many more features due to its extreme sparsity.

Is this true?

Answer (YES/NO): NO